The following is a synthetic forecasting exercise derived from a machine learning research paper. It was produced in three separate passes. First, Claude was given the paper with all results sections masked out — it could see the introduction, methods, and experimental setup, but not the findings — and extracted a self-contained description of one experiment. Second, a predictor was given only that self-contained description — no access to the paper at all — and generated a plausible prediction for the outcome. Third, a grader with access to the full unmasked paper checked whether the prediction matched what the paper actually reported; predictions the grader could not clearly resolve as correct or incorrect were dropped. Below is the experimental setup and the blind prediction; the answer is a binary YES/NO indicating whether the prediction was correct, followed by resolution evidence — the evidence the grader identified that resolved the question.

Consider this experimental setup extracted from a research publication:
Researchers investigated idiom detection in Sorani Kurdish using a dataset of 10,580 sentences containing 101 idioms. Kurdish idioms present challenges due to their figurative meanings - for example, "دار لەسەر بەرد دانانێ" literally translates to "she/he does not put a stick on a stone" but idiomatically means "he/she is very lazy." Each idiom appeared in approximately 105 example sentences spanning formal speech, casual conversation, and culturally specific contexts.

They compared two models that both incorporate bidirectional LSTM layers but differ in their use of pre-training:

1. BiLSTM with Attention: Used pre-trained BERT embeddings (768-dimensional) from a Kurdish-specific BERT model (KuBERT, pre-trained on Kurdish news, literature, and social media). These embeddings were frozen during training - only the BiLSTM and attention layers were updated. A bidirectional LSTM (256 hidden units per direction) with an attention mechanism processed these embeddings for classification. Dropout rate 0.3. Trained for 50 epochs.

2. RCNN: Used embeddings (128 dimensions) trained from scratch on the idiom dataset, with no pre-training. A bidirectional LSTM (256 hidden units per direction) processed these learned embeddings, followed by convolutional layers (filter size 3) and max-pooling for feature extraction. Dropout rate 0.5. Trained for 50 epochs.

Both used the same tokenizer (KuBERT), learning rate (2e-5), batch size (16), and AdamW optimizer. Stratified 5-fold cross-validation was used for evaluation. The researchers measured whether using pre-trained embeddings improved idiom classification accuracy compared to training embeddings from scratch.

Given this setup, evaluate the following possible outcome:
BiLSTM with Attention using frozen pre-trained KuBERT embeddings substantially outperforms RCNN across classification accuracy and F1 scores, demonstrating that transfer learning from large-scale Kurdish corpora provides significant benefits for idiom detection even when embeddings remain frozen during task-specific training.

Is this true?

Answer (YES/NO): NO